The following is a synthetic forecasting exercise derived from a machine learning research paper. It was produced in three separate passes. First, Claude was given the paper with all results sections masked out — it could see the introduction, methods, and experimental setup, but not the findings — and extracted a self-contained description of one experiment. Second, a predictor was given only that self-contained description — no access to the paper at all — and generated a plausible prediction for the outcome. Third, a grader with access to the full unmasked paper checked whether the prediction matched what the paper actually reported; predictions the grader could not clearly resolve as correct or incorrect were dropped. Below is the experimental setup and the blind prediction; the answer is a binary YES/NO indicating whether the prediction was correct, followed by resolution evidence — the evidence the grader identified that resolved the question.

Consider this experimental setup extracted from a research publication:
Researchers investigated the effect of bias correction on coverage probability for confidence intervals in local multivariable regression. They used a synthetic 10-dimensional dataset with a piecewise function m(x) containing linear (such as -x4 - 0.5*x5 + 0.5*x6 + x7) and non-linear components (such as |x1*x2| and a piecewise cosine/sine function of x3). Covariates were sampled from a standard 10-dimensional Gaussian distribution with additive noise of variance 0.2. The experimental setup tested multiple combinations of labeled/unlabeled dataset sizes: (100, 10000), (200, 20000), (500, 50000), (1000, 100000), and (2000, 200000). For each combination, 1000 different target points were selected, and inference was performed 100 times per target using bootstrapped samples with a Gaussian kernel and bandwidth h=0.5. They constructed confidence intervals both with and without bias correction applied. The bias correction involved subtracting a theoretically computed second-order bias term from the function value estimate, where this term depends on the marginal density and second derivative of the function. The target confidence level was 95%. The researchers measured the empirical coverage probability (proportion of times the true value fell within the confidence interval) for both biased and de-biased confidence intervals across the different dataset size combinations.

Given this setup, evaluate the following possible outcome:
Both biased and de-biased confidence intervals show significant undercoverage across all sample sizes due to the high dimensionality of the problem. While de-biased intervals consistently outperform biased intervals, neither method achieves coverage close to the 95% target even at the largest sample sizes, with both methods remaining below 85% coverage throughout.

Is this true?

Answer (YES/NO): NO